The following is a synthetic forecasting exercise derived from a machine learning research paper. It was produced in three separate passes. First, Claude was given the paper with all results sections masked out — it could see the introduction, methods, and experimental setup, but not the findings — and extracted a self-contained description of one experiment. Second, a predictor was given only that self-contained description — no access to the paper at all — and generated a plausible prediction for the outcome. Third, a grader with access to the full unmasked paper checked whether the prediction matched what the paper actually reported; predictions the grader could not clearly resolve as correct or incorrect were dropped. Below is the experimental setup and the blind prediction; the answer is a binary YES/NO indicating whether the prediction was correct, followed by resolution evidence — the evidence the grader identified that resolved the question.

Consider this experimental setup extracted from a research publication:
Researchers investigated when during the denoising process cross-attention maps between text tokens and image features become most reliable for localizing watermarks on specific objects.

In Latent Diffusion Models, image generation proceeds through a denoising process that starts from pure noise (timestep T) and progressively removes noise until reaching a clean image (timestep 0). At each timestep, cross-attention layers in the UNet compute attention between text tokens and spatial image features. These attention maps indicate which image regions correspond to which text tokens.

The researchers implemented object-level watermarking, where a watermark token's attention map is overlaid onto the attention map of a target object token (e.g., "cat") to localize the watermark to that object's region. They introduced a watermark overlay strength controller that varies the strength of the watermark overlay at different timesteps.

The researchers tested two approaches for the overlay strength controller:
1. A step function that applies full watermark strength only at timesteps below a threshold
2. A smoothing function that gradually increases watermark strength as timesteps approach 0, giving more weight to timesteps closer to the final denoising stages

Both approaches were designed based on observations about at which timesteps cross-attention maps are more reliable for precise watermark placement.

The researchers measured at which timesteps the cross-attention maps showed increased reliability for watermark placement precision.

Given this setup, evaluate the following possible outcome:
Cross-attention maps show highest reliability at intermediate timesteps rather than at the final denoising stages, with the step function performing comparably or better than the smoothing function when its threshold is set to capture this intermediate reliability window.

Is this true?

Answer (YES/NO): NO